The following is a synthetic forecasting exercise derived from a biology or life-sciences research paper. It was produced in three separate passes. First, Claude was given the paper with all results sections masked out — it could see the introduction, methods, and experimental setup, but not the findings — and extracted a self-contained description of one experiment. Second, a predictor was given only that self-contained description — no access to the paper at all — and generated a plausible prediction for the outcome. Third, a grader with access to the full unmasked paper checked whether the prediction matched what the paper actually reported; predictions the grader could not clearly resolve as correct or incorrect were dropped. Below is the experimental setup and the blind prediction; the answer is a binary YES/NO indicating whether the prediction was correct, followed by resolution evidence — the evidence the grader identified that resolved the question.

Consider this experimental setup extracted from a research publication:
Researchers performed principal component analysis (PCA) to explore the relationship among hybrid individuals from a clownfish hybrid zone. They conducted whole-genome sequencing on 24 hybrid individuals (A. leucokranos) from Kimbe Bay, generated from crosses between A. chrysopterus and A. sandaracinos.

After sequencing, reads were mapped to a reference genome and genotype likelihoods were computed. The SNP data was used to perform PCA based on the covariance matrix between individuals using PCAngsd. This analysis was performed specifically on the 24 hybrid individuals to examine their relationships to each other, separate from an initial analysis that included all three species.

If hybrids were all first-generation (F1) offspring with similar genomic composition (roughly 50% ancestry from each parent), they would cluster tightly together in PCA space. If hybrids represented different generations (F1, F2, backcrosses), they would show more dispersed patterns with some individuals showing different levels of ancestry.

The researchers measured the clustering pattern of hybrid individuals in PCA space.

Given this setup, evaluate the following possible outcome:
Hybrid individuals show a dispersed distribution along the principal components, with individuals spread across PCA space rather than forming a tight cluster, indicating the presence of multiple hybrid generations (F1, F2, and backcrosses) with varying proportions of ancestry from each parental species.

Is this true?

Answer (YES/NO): YES